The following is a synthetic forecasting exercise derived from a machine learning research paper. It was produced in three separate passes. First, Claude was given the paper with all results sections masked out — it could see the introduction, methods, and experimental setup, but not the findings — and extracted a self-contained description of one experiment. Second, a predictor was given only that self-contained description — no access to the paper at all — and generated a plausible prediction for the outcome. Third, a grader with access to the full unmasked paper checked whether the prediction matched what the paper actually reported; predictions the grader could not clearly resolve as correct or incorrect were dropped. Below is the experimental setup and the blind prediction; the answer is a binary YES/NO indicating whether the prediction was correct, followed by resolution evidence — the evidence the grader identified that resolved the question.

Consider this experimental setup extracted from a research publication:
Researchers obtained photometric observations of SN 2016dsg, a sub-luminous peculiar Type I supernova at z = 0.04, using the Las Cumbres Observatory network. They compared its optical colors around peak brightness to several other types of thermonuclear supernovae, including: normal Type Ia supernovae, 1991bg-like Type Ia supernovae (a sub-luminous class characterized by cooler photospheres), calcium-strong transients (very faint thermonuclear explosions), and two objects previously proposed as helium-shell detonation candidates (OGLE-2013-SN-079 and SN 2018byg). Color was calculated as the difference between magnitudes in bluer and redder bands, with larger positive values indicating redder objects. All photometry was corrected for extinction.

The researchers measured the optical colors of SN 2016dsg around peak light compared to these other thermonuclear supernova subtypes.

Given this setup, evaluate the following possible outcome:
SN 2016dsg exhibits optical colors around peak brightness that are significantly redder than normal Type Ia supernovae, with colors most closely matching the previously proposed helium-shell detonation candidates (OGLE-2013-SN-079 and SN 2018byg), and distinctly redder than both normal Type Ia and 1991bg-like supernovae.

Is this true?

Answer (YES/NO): YES